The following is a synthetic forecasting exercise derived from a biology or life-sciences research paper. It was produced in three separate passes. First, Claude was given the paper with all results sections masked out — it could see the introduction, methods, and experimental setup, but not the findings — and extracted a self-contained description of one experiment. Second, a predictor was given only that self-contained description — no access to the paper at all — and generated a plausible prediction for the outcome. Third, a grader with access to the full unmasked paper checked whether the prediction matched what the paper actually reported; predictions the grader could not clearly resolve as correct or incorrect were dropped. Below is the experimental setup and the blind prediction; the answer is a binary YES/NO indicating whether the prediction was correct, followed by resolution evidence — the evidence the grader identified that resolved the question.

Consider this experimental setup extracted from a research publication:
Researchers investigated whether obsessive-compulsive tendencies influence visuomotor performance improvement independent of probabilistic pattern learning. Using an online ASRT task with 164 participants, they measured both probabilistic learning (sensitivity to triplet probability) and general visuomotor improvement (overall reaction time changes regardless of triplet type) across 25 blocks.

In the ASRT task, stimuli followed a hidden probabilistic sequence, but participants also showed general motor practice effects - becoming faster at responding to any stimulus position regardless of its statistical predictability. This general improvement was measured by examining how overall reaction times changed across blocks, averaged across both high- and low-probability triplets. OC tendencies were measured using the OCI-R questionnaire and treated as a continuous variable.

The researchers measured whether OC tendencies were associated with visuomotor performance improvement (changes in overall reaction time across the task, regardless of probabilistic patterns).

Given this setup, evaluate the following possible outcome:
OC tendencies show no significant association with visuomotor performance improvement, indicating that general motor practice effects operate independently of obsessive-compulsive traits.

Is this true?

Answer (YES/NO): YES